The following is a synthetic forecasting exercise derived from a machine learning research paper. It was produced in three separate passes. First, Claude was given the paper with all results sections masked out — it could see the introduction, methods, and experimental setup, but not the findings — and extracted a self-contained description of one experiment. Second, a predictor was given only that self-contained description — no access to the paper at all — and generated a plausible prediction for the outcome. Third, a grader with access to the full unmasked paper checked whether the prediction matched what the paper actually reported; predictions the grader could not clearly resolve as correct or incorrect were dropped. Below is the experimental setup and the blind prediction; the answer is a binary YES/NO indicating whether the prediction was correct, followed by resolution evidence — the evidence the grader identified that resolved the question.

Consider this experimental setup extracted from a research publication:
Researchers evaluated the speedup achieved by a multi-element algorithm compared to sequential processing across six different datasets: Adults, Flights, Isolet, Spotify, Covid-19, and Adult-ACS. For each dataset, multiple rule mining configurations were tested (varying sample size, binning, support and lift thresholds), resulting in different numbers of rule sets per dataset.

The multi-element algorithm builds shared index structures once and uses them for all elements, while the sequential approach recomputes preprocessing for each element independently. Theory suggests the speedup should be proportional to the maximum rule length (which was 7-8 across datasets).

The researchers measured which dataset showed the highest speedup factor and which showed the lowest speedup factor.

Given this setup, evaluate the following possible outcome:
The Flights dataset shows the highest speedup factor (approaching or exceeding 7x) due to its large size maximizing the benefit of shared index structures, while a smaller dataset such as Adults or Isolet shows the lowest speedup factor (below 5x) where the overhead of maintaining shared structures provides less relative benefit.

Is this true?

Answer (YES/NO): NO